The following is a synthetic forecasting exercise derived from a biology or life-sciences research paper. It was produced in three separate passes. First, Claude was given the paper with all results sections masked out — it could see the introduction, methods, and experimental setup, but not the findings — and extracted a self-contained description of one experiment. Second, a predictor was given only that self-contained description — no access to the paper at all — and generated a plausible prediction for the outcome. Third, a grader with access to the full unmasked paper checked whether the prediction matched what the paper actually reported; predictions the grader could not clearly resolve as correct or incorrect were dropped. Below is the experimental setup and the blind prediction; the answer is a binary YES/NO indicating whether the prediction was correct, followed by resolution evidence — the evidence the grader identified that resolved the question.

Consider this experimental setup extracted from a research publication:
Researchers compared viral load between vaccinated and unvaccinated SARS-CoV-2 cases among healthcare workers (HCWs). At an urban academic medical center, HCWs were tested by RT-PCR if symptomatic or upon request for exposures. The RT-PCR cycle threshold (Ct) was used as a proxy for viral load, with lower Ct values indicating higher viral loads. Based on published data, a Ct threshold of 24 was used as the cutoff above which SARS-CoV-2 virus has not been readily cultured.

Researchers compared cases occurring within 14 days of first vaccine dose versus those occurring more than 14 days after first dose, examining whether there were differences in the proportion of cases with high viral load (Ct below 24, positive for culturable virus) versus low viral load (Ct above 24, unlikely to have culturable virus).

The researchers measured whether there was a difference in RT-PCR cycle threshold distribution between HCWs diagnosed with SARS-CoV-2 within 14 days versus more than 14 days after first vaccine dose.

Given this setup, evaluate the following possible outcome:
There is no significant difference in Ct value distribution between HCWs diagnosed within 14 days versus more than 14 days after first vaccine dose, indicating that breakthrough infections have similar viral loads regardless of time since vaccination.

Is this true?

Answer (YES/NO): YES